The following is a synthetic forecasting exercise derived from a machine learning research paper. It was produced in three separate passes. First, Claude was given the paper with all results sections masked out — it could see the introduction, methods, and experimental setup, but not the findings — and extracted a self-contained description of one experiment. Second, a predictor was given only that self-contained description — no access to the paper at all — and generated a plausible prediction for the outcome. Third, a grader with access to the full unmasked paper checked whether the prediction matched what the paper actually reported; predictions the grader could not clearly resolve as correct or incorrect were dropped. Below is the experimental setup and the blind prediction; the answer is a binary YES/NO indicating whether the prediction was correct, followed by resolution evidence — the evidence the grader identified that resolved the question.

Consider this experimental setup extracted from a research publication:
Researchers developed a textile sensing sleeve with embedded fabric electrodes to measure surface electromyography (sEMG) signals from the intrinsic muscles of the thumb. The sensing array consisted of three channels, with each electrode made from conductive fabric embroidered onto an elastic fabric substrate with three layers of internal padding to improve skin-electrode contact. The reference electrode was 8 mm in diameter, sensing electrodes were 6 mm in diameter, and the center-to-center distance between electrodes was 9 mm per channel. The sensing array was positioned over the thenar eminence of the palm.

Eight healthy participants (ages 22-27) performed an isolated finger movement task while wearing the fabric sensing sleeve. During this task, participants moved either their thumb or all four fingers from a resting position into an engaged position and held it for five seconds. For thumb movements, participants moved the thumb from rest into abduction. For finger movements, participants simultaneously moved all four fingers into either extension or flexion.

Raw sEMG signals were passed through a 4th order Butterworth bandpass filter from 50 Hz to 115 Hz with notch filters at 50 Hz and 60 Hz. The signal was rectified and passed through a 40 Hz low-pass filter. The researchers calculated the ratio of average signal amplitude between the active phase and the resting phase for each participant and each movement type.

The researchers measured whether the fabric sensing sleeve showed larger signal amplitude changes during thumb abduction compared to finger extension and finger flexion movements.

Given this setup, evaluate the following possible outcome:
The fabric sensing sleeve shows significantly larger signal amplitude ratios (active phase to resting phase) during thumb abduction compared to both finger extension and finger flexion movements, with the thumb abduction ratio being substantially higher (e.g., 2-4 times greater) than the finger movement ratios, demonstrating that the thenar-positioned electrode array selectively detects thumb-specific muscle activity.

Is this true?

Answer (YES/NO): NO